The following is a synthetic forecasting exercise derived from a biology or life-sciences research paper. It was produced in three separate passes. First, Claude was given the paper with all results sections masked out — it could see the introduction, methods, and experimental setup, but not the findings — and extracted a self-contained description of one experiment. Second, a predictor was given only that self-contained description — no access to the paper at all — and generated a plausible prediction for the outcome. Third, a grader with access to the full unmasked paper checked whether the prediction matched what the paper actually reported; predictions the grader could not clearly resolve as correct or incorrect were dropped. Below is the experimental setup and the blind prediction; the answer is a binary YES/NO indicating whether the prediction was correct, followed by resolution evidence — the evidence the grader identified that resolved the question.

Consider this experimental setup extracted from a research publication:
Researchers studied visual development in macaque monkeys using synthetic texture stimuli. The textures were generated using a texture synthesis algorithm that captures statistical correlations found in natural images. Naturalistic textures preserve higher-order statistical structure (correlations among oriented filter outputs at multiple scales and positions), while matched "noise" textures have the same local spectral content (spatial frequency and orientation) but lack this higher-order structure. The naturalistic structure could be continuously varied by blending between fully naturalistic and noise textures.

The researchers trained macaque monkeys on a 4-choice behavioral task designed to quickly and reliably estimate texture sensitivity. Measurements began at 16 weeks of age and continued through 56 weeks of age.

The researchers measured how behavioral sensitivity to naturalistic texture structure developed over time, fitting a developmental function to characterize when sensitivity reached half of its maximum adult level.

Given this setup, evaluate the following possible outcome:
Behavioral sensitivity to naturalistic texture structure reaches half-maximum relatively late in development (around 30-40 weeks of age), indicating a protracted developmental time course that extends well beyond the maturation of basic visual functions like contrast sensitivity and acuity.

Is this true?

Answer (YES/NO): NO